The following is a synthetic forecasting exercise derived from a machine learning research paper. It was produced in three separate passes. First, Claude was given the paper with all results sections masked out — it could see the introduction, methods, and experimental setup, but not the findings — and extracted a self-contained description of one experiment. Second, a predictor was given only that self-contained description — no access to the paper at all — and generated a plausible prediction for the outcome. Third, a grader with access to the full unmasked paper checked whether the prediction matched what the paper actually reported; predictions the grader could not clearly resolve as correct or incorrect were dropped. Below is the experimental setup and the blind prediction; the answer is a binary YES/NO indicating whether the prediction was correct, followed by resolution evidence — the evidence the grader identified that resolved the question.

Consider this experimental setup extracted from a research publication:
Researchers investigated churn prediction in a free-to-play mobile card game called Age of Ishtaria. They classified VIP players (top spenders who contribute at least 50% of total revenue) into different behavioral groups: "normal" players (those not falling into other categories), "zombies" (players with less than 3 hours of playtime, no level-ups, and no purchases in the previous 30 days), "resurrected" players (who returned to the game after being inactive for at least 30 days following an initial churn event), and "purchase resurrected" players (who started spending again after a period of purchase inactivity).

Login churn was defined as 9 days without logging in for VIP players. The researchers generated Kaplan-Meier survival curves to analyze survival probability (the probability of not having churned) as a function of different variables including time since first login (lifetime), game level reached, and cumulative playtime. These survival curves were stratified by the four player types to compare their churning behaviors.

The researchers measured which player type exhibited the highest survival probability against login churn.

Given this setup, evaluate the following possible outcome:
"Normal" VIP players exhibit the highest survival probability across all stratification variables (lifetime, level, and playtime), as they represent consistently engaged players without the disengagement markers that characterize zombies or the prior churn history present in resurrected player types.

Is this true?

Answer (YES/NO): NO